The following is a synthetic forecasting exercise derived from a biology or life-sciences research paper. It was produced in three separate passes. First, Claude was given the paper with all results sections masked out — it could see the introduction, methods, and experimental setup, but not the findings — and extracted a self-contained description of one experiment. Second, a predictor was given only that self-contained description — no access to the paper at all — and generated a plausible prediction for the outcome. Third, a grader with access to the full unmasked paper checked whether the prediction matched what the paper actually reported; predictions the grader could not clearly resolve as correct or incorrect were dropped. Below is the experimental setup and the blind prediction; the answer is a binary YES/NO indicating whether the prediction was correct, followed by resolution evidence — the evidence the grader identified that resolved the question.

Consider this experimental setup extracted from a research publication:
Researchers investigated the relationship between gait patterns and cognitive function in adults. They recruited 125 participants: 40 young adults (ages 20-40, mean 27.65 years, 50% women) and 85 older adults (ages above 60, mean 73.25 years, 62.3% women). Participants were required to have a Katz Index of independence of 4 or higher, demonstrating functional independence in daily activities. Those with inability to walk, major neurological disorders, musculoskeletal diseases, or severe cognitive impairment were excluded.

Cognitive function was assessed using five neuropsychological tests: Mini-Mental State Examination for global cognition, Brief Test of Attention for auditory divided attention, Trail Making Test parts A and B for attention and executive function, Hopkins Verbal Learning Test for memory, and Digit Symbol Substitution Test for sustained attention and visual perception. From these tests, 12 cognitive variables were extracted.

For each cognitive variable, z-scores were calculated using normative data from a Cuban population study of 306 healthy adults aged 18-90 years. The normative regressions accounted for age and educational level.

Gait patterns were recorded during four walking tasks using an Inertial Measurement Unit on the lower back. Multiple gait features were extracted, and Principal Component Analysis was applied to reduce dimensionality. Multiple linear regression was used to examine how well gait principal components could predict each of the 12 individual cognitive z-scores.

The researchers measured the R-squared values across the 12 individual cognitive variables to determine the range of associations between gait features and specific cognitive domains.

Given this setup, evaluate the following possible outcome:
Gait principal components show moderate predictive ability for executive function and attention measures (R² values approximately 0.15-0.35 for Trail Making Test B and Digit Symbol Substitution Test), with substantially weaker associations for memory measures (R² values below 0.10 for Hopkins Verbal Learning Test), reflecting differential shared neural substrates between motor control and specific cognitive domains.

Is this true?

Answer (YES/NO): NO